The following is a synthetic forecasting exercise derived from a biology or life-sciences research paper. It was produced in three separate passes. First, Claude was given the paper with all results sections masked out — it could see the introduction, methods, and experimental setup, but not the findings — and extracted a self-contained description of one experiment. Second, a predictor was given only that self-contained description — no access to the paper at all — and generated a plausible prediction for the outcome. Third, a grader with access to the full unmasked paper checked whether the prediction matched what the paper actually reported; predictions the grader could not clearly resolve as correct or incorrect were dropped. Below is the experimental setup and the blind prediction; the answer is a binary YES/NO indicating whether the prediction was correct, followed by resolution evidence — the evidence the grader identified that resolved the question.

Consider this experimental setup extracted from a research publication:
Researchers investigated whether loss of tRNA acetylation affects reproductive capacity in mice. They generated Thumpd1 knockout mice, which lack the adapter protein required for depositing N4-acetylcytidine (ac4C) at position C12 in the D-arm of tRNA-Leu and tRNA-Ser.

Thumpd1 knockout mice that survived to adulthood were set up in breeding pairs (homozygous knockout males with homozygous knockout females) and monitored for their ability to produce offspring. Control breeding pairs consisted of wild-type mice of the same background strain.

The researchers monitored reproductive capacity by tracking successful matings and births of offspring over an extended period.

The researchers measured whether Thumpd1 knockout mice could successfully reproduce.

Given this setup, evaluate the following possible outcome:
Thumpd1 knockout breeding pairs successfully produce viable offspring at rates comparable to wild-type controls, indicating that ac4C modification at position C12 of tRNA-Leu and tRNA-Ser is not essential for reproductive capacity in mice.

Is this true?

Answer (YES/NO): NO